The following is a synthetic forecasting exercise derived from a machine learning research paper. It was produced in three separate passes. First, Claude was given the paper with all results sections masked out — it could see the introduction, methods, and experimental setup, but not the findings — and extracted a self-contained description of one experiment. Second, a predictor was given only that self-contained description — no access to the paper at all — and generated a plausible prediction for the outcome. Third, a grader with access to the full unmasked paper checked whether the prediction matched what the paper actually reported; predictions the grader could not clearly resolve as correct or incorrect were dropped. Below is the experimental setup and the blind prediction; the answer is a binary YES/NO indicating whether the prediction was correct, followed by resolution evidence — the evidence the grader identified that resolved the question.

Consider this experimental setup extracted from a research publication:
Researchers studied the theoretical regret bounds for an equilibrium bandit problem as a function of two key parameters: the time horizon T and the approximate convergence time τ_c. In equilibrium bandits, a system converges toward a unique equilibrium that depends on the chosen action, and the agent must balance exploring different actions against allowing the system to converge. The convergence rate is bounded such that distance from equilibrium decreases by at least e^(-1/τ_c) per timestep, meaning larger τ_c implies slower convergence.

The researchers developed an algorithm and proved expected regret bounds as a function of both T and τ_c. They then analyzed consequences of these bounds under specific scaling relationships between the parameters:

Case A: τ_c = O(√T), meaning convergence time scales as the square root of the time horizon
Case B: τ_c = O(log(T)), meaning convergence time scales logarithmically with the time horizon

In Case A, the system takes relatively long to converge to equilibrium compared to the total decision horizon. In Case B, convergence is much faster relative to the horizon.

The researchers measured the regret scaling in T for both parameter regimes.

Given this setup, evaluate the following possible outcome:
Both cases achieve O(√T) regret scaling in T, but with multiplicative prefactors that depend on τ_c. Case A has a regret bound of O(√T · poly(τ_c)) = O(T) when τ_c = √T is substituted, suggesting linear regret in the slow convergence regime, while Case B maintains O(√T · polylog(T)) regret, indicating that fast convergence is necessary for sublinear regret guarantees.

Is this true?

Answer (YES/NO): NO